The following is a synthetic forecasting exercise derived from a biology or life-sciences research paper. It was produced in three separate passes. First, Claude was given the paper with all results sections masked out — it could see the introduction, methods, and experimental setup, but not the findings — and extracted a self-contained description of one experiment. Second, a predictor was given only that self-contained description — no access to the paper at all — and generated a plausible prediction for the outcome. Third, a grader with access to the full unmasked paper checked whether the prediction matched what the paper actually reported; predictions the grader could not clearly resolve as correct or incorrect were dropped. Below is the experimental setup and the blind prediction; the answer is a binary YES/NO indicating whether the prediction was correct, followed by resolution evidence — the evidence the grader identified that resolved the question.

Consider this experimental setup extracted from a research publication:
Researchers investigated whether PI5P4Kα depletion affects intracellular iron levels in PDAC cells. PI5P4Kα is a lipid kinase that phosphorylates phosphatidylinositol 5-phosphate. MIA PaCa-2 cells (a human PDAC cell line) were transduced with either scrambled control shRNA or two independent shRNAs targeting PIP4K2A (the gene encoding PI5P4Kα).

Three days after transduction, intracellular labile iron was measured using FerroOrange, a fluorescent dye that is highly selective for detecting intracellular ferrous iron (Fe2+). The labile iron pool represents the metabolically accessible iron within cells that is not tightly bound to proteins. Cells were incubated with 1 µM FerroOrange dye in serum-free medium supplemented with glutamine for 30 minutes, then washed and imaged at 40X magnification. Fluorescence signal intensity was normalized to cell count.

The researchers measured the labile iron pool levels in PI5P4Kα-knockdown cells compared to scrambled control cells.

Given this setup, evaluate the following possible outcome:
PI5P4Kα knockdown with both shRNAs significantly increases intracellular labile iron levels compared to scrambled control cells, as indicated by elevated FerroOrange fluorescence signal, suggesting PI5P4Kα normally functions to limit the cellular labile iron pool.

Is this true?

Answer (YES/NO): NO